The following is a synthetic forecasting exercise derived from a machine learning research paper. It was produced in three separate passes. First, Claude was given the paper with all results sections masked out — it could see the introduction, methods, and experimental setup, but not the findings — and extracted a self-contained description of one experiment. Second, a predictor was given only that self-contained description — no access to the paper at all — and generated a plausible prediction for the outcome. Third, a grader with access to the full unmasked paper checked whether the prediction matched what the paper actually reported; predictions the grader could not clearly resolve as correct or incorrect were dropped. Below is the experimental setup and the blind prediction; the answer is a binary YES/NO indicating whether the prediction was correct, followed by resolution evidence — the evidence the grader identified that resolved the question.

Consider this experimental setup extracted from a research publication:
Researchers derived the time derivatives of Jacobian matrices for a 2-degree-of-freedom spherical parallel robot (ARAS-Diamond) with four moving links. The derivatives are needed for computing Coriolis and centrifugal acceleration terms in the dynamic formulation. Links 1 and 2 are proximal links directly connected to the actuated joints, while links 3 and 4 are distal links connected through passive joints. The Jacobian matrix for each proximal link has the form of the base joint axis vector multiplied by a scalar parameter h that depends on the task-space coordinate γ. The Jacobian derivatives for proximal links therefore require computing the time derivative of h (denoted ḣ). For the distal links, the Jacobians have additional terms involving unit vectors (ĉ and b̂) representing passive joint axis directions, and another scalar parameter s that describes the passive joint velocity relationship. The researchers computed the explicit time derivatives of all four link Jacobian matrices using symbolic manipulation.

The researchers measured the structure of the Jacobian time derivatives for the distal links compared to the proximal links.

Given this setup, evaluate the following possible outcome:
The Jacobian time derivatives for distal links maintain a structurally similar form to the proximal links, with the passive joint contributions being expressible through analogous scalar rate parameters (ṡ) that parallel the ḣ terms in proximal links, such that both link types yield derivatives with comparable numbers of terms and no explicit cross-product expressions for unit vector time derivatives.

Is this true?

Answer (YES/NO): NO